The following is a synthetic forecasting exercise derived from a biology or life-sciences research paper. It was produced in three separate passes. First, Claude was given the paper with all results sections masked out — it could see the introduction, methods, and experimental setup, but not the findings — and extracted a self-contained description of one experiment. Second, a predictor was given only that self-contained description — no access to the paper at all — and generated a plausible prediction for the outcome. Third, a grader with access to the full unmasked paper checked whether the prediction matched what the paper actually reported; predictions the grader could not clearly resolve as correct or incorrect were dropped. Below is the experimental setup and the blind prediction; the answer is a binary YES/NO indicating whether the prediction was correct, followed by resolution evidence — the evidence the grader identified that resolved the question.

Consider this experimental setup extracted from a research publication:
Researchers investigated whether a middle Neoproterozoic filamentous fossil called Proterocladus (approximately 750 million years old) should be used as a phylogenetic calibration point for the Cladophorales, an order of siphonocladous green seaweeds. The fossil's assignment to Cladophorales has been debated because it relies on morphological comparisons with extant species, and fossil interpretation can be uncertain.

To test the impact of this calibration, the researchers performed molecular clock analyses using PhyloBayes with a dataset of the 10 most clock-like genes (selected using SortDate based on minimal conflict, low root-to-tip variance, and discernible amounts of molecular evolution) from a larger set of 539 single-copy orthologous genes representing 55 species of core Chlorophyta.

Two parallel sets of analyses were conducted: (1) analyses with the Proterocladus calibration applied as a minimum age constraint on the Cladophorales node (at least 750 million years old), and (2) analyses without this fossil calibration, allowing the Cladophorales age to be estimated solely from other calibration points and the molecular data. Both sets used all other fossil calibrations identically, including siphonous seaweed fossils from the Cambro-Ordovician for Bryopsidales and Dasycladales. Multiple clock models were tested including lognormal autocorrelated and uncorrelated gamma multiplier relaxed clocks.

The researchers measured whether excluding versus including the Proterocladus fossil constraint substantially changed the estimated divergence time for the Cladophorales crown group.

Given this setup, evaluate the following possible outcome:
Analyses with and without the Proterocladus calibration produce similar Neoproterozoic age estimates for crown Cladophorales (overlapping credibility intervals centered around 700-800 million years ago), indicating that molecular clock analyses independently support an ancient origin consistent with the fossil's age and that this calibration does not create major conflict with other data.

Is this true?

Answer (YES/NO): NO